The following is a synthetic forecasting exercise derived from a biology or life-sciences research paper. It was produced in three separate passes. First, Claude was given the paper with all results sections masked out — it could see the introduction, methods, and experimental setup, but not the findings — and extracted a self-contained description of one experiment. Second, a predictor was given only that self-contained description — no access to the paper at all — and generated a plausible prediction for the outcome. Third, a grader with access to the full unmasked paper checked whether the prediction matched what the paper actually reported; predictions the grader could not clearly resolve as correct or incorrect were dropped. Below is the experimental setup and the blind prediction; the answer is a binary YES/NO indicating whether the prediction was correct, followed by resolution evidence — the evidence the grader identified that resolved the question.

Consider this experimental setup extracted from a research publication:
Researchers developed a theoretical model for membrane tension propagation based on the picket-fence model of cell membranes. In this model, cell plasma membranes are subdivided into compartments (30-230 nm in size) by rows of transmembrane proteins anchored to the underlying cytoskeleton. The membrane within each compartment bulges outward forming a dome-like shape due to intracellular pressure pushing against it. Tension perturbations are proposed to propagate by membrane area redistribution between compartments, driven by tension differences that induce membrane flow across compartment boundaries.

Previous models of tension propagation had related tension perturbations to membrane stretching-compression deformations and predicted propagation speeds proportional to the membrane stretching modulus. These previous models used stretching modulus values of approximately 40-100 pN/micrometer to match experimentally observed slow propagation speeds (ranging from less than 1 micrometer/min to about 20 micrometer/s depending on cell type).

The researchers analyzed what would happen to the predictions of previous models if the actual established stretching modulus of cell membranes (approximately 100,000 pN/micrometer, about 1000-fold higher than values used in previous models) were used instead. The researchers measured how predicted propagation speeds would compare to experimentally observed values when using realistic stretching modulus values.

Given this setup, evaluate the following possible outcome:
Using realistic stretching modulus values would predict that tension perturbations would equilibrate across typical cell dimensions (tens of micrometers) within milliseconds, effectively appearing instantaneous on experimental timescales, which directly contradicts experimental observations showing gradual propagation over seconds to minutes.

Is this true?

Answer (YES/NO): NO